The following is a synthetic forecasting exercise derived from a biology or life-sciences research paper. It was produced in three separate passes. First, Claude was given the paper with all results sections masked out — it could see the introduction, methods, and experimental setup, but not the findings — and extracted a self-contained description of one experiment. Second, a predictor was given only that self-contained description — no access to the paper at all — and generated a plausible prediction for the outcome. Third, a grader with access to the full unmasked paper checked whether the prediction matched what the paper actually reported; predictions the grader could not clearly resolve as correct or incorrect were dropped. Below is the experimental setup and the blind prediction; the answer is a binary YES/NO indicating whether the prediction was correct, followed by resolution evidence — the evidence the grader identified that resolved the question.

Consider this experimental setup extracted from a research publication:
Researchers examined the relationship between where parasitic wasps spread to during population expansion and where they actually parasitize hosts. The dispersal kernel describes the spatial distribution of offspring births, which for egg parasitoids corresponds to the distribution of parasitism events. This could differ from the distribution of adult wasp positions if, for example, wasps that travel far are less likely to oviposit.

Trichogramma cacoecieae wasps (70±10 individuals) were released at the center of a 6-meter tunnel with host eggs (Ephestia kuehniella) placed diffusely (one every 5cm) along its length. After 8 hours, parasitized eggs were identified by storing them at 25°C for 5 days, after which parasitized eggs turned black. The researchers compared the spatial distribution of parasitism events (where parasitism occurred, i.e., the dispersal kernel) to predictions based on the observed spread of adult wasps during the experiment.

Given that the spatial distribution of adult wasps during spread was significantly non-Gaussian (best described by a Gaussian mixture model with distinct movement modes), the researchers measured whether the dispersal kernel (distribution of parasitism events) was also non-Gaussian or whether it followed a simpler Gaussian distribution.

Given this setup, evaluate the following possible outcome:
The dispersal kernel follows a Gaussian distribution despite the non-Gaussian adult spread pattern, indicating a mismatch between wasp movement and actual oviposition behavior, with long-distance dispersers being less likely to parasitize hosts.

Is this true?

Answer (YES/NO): YES